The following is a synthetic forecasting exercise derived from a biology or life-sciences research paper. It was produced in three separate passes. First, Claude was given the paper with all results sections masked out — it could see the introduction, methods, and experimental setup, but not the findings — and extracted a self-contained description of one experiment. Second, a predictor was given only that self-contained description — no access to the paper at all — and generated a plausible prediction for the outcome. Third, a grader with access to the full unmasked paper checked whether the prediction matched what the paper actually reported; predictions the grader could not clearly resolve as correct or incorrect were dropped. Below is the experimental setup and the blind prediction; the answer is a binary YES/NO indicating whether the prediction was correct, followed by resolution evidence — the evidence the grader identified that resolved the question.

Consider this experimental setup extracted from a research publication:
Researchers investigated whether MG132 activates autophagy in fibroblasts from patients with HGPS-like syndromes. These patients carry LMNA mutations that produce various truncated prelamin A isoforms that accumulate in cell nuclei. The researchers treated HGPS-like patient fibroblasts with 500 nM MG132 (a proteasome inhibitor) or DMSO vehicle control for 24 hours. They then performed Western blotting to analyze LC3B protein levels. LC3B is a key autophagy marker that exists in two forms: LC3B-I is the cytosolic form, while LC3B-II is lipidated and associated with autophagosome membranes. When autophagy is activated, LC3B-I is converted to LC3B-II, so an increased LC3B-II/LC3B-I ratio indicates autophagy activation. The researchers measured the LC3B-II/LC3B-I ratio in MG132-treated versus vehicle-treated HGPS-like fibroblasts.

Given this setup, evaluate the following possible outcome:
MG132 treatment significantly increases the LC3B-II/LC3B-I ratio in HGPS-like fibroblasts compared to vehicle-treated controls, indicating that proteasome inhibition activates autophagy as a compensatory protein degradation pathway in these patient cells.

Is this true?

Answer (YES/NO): YES